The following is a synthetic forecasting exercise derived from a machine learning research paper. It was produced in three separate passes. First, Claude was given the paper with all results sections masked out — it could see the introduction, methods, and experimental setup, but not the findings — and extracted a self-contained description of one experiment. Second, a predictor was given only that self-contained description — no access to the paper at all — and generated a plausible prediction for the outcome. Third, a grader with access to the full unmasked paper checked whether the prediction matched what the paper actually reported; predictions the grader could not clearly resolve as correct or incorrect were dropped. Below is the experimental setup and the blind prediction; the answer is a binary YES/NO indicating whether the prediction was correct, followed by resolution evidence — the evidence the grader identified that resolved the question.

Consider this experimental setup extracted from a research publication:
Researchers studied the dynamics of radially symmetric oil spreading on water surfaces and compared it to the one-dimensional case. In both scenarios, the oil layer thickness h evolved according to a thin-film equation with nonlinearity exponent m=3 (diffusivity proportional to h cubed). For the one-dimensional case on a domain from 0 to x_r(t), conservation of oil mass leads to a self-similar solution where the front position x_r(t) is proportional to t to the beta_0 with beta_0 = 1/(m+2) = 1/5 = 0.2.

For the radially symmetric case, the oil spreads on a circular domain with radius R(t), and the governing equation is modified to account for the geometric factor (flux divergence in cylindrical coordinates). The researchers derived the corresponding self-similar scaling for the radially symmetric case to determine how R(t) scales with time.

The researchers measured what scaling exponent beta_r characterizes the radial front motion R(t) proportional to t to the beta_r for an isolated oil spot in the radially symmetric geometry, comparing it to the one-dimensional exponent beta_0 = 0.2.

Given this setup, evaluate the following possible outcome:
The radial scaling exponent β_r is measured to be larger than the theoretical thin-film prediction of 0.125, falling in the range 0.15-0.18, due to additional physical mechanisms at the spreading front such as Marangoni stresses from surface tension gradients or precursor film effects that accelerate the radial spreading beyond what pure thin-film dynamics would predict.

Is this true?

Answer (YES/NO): NO